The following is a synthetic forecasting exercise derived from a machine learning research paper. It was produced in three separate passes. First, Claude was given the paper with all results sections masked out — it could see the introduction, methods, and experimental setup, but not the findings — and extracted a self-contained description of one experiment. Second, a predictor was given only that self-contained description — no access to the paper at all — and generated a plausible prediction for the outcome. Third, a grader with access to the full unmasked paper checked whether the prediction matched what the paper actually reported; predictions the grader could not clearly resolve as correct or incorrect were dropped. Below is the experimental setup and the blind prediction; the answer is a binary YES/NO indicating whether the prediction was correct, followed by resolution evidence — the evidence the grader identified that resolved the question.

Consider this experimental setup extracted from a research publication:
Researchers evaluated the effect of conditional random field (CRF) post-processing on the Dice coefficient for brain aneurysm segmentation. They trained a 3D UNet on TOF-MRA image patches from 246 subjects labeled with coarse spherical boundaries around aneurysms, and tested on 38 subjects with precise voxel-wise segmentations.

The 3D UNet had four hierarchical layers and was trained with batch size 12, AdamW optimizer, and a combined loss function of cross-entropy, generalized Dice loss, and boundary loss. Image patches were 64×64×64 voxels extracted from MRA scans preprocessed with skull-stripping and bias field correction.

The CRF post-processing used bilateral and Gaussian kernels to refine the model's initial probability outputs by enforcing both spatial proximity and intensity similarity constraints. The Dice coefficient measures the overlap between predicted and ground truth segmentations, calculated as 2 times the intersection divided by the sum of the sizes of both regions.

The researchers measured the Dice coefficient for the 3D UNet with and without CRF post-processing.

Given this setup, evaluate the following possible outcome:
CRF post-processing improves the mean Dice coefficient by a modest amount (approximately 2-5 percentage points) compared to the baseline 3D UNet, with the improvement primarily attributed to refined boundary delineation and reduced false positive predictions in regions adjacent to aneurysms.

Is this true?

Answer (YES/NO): NO